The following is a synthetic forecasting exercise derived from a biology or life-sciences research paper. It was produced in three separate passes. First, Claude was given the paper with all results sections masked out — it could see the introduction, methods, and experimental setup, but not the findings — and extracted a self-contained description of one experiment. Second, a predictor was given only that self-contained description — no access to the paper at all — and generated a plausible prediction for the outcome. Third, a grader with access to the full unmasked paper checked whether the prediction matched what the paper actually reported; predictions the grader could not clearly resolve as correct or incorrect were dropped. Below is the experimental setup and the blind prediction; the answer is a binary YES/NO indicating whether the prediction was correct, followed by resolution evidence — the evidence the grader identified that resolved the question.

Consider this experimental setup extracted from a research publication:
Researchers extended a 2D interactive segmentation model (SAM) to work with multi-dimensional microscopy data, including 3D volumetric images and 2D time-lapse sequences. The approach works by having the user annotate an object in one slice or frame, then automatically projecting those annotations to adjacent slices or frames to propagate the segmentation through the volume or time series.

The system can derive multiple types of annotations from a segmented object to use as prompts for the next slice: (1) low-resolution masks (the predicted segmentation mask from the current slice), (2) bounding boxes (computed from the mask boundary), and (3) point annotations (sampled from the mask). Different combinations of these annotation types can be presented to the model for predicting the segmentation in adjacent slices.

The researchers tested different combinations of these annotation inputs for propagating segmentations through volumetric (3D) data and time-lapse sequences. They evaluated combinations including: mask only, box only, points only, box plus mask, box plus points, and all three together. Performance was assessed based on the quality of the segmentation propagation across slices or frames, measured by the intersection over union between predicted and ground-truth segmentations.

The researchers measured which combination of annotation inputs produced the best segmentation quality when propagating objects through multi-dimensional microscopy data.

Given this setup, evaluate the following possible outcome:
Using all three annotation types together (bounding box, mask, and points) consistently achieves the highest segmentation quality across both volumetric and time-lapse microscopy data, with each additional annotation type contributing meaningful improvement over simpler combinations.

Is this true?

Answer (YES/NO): NO